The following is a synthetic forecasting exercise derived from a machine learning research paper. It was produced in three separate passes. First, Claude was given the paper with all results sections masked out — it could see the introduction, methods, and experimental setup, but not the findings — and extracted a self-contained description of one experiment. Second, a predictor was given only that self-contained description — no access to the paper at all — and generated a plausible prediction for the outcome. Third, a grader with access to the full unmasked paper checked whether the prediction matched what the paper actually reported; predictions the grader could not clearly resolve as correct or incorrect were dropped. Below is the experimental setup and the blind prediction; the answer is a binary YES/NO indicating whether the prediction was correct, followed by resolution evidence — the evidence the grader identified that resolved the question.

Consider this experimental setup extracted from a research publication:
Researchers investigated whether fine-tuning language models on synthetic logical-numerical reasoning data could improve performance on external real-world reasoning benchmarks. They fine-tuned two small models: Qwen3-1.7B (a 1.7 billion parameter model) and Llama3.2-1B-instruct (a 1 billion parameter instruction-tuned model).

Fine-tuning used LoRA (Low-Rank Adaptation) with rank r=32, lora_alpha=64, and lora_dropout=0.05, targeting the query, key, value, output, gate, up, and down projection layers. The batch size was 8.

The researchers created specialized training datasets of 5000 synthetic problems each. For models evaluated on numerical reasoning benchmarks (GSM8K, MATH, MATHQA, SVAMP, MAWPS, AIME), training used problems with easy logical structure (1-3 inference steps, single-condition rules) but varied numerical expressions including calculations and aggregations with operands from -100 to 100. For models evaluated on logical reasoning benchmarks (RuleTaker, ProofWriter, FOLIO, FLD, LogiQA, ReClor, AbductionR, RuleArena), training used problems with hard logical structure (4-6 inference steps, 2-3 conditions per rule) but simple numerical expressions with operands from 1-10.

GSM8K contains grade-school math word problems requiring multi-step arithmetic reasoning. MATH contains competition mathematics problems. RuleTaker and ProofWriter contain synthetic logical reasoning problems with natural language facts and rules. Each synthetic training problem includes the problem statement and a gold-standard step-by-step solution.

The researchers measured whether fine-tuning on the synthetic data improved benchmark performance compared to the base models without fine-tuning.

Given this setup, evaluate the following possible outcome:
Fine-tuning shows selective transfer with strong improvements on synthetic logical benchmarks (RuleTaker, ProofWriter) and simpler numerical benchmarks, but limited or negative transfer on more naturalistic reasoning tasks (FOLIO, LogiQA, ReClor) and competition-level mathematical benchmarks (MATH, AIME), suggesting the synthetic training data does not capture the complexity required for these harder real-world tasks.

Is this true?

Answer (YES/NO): NO